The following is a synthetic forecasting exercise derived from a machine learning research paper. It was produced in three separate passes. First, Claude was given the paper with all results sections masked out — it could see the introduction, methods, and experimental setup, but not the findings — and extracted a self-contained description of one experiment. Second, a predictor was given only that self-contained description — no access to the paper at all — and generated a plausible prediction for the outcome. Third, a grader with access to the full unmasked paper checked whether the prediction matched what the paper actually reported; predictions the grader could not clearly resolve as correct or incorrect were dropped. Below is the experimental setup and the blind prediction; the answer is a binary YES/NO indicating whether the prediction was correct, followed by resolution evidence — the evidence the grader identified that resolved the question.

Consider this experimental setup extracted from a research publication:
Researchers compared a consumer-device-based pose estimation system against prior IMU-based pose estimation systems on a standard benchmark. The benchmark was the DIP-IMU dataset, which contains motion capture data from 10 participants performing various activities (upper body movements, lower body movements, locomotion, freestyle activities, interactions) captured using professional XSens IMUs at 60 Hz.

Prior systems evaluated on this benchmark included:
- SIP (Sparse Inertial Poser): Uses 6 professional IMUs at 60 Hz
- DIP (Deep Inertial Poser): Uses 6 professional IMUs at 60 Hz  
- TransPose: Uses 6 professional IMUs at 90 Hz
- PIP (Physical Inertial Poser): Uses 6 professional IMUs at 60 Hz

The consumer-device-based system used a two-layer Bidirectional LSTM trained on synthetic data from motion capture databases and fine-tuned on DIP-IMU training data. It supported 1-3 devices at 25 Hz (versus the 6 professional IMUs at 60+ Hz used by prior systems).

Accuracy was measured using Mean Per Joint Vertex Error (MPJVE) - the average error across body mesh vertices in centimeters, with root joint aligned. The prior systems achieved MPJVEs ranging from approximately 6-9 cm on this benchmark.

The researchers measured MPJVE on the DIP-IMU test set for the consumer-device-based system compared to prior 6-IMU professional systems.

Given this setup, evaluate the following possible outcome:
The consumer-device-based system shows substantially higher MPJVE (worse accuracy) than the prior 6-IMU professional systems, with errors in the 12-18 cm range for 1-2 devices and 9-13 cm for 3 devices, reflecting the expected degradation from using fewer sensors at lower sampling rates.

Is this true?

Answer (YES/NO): YES